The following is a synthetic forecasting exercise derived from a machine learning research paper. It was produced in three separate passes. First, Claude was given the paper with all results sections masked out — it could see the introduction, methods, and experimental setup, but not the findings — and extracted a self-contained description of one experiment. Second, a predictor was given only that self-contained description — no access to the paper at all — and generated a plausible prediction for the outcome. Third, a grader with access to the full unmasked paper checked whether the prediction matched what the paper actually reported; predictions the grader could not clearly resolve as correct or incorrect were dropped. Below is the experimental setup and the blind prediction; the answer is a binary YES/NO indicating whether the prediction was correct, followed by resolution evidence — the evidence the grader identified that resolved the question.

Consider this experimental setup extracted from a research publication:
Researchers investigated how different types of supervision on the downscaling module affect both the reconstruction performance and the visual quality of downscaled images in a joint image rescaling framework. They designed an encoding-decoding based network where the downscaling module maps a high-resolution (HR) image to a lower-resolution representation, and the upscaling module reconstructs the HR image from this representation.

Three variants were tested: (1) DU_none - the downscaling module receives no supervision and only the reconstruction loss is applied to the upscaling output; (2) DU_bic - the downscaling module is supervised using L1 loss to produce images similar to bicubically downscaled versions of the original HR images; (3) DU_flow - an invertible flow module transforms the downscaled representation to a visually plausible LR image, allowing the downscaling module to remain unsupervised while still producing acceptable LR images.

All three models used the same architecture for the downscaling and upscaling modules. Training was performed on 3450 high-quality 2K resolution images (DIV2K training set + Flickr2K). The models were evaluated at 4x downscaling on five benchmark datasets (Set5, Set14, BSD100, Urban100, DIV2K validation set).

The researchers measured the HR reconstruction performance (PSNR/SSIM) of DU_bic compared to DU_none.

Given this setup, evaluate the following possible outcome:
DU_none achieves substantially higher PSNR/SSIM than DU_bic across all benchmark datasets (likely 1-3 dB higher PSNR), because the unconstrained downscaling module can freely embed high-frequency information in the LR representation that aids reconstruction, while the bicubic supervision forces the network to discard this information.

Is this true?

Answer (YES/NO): YES